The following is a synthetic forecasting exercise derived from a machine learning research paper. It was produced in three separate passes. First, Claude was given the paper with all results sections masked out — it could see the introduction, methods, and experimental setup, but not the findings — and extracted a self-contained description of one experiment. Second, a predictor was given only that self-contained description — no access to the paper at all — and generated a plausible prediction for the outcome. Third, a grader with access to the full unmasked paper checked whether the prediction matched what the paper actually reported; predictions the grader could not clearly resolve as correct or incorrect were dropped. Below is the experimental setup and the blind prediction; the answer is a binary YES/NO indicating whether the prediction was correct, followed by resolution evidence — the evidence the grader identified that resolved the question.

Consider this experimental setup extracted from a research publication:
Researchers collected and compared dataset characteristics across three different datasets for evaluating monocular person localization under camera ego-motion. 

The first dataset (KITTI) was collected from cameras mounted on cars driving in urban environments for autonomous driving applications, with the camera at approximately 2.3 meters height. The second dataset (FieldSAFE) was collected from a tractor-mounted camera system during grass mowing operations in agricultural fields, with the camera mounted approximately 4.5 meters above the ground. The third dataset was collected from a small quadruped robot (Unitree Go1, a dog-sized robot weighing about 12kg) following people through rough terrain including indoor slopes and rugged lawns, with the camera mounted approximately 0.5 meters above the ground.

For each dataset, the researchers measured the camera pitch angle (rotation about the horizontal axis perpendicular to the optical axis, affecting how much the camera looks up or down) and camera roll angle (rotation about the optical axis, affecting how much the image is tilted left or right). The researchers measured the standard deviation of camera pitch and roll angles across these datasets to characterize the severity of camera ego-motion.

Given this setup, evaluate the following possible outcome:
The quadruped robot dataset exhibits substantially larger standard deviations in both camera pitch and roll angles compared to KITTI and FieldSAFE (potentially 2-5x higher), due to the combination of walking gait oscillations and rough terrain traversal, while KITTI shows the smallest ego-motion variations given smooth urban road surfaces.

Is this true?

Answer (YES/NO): NO